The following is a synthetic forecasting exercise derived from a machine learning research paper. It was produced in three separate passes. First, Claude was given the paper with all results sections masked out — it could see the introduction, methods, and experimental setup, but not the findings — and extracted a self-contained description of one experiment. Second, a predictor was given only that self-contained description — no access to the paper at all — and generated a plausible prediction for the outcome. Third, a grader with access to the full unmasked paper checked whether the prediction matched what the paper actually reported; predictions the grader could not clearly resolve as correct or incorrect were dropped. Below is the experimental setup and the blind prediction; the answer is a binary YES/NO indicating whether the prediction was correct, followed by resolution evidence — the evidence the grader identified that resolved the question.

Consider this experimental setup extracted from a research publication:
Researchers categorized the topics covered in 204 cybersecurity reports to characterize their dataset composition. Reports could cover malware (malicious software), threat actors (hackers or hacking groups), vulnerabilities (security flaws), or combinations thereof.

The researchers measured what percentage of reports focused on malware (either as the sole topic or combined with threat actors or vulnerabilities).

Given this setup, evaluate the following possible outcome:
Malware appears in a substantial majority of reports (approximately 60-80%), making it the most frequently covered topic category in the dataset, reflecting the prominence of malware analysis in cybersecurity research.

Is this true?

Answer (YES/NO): YES